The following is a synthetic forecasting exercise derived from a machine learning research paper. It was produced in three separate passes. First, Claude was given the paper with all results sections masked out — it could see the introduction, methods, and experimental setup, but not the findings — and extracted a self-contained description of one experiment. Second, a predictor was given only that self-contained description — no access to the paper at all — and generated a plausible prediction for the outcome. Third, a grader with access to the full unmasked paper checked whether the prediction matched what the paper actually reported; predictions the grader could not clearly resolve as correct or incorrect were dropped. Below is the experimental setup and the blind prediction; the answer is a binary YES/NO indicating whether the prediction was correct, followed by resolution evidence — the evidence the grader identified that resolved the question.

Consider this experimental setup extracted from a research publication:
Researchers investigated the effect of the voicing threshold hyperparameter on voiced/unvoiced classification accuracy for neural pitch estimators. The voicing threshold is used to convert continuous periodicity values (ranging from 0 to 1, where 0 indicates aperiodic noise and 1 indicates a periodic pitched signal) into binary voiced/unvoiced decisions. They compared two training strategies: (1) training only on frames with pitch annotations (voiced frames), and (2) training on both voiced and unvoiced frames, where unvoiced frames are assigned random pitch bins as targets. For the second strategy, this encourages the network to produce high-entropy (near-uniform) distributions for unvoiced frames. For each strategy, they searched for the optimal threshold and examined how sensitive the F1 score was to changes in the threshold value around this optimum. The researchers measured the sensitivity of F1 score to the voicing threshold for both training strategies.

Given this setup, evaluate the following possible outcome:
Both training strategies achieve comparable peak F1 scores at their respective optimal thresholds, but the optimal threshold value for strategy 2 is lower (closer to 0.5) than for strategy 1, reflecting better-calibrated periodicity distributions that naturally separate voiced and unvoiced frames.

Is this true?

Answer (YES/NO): NO